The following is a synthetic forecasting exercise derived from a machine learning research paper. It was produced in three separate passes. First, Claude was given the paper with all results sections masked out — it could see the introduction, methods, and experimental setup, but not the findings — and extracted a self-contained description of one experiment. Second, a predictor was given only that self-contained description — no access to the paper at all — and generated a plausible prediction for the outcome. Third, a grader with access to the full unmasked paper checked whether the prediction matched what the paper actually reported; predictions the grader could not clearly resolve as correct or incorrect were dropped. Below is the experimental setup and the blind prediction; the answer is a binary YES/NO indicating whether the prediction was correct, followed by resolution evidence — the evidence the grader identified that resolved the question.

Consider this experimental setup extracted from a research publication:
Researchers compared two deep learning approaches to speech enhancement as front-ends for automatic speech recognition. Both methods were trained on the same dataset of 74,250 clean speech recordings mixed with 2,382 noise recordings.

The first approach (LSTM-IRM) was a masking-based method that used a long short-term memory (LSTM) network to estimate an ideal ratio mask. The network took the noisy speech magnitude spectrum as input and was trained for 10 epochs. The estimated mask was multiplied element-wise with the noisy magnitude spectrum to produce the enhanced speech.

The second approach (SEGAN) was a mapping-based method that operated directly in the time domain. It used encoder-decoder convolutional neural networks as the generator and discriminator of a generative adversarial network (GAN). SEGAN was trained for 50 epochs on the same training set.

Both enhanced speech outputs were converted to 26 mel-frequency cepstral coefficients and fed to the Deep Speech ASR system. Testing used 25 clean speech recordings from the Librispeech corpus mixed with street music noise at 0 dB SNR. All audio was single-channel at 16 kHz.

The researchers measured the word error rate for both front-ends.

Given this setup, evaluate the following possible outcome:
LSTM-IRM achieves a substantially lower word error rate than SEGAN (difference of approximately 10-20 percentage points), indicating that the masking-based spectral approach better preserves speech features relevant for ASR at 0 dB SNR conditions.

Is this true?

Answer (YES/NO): NO